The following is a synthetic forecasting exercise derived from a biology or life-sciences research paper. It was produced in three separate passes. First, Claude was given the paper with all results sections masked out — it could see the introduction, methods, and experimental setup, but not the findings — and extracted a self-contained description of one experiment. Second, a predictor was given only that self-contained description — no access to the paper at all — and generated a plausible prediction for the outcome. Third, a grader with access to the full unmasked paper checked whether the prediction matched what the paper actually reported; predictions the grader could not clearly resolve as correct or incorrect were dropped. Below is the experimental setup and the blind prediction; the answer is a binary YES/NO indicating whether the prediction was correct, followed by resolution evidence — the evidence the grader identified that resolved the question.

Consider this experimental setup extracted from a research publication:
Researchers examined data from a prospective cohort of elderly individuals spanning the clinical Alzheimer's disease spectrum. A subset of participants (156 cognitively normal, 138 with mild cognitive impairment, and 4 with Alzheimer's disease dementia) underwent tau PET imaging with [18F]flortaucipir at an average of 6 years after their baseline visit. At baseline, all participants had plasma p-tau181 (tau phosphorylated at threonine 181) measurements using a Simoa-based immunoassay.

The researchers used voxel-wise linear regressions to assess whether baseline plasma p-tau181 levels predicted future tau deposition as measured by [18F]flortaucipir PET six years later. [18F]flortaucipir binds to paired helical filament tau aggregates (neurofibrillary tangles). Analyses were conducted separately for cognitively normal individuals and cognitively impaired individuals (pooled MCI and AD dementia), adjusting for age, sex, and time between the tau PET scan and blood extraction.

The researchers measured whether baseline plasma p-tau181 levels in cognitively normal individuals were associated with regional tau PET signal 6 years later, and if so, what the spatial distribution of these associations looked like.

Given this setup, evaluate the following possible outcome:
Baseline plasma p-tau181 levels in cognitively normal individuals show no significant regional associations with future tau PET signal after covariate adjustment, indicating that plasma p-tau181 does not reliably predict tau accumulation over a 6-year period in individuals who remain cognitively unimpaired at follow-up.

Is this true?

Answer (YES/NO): NO